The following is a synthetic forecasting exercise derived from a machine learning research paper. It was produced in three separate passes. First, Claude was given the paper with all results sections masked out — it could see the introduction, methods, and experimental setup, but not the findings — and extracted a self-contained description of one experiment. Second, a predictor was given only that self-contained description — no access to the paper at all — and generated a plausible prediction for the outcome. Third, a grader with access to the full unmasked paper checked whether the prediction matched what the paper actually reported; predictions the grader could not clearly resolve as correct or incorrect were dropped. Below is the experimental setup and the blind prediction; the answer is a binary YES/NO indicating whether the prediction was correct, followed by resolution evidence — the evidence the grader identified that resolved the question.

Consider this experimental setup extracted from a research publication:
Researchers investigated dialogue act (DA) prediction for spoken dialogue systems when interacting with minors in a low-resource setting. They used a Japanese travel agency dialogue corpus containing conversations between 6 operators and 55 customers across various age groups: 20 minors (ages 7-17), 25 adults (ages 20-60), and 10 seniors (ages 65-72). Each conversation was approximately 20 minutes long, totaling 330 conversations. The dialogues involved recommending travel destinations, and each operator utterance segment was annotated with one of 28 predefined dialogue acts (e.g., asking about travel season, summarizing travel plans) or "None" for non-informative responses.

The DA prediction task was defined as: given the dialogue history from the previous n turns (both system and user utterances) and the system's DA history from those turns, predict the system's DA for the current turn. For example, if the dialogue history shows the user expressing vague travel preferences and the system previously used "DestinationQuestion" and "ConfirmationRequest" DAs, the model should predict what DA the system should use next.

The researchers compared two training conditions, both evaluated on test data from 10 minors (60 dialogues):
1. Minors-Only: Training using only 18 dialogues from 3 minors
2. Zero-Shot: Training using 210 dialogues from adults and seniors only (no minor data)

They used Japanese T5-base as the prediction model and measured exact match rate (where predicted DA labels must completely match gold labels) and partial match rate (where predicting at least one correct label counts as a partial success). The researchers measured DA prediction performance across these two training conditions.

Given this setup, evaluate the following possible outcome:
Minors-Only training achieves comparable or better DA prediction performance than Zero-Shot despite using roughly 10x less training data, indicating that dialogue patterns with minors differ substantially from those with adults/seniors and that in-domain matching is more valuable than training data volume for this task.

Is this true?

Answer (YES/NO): NO